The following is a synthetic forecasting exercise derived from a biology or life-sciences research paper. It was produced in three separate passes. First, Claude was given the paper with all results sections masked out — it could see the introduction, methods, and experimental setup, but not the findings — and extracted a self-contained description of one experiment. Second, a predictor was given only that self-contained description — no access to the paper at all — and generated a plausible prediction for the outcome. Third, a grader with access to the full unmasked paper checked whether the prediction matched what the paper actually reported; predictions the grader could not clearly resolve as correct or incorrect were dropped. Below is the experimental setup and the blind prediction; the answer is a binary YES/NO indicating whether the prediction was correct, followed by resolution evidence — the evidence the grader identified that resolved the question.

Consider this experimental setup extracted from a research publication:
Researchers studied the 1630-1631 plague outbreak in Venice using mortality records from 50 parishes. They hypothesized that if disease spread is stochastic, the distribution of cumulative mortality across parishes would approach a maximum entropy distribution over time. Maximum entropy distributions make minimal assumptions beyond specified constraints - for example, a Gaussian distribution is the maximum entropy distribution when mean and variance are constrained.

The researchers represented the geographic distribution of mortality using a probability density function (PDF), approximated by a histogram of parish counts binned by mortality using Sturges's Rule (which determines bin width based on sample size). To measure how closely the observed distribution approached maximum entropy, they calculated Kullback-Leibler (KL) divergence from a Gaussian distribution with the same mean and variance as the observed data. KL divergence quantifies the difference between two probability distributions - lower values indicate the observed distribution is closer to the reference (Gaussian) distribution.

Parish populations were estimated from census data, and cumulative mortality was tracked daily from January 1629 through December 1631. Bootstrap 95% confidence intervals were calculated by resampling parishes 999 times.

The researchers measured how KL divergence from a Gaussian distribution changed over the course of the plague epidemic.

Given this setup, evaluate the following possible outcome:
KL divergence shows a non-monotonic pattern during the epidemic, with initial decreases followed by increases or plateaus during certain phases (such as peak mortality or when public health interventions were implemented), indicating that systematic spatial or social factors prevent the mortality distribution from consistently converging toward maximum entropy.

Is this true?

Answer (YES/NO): NO